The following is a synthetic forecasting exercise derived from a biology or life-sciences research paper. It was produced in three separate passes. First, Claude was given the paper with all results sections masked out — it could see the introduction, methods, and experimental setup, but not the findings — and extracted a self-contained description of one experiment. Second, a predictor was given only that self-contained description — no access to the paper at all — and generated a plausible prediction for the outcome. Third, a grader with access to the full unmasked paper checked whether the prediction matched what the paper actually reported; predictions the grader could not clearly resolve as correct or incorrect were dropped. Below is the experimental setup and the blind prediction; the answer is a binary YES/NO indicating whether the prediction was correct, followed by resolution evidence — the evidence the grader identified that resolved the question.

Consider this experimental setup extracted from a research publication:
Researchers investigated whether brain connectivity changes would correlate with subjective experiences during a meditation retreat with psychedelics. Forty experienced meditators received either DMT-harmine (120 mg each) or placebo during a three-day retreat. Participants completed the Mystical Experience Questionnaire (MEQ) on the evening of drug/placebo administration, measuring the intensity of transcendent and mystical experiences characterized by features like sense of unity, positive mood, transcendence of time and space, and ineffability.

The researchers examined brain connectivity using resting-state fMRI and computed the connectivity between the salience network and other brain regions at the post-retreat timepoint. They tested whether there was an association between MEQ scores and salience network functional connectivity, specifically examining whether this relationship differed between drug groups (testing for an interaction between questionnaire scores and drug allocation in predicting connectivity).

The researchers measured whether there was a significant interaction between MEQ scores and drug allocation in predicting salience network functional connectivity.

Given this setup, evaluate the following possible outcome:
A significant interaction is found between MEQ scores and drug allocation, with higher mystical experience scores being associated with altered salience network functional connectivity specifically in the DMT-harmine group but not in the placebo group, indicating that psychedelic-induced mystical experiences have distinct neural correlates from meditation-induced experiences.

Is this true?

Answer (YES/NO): NO